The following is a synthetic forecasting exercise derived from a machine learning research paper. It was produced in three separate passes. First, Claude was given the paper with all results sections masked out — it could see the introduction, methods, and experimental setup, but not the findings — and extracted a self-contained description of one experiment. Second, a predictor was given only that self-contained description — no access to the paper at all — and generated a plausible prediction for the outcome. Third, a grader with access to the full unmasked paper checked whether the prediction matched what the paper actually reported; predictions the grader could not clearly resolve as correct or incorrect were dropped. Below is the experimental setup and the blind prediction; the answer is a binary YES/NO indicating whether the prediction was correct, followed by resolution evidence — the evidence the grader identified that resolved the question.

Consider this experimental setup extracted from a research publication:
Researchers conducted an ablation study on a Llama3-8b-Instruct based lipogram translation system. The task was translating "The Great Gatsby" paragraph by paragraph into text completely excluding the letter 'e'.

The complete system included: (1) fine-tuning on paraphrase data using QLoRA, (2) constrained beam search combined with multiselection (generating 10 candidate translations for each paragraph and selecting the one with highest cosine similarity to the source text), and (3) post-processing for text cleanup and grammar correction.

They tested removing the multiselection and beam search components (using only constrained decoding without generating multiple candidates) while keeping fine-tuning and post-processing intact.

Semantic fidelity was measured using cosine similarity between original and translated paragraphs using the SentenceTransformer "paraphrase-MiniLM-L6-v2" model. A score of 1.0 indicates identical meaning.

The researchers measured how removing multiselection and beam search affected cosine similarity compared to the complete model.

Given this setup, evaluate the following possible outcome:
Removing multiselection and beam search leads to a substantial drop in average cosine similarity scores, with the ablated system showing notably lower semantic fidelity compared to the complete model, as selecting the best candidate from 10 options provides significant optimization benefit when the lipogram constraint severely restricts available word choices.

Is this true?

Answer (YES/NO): NO